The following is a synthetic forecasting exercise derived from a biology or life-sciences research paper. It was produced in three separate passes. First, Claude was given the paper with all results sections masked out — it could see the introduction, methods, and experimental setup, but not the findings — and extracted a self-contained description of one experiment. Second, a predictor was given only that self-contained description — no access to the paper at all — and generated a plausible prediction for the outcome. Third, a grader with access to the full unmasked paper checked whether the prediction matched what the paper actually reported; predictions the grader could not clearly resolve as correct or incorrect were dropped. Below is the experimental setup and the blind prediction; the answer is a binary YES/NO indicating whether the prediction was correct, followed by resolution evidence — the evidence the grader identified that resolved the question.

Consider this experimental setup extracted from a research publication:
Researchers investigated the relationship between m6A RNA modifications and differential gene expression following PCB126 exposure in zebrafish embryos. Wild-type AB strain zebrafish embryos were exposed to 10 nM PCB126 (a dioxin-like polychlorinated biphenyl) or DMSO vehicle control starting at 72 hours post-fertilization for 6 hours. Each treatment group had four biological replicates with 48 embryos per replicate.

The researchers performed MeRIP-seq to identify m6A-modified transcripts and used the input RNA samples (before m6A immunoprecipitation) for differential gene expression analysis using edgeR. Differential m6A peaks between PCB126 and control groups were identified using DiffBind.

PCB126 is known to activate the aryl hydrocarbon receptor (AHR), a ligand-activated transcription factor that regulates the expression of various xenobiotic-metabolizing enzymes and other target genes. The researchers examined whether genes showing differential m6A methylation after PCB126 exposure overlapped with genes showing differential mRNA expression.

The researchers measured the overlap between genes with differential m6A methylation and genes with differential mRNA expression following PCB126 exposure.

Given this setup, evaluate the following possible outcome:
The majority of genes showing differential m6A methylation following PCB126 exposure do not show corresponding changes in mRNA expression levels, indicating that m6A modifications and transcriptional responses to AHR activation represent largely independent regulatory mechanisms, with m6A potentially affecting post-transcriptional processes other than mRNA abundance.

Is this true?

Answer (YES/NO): NO